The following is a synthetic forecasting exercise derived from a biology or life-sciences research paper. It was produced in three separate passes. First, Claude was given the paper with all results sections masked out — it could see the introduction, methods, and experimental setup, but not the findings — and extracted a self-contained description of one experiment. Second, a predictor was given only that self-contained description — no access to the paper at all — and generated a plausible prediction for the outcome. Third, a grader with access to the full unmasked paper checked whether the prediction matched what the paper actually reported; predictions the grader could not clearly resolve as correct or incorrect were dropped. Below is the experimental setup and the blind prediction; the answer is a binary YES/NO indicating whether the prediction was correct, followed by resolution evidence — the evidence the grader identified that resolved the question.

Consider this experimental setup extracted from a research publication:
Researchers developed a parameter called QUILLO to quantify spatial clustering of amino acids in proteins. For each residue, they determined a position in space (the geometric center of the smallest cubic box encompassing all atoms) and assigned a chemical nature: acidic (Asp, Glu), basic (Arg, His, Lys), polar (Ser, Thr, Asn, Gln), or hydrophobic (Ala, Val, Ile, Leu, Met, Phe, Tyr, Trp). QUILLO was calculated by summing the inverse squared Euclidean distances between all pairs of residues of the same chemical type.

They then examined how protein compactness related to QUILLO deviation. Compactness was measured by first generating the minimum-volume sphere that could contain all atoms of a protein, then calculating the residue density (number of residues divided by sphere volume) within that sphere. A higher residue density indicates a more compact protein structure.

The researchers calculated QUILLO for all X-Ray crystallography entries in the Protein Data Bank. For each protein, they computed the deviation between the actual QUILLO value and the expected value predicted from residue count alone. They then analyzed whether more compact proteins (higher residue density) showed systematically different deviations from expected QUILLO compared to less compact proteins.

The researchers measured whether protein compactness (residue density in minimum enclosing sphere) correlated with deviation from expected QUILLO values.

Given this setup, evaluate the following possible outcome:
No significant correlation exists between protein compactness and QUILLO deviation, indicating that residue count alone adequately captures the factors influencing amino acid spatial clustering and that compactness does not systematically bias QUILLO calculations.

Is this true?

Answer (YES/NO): YES